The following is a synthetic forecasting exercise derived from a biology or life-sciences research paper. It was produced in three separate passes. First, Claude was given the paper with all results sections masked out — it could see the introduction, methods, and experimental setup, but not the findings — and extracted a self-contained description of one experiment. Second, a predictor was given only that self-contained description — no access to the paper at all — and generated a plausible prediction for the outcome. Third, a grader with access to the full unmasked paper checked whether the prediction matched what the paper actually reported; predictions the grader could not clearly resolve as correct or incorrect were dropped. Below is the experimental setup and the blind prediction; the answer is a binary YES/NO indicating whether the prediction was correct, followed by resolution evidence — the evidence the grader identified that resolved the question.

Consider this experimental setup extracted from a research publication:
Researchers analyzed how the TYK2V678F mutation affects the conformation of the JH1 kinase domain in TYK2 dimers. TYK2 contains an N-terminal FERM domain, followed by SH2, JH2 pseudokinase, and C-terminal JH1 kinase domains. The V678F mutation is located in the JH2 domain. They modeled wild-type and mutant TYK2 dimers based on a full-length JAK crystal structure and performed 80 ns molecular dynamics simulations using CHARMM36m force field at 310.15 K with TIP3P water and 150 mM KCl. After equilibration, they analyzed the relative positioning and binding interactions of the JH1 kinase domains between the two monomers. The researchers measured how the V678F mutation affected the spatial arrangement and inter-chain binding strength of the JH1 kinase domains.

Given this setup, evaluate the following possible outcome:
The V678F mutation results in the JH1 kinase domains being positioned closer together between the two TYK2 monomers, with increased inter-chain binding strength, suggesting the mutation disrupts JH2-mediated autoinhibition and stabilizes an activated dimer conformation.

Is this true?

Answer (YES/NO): NO